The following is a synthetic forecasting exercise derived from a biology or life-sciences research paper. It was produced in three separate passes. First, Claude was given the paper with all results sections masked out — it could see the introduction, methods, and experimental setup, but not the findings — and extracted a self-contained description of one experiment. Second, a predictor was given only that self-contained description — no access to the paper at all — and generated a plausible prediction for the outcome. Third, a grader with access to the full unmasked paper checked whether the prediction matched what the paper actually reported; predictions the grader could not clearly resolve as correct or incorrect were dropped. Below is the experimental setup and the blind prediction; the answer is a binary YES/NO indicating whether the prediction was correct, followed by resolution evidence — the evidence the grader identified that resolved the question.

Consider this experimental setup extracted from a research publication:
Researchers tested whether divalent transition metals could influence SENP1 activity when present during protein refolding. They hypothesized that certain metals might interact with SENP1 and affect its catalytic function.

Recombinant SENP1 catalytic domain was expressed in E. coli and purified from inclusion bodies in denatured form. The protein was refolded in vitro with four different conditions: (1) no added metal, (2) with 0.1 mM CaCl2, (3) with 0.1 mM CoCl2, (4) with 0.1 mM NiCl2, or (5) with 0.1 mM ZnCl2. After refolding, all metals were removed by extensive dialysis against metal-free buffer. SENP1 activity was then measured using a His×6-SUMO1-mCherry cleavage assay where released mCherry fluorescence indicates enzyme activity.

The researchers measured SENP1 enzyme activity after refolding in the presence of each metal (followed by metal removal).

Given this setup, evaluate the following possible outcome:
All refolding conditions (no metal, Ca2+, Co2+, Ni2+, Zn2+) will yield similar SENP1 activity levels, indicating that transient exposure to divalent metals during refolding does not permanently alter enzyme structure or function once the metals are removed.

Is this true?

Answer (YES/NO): NO